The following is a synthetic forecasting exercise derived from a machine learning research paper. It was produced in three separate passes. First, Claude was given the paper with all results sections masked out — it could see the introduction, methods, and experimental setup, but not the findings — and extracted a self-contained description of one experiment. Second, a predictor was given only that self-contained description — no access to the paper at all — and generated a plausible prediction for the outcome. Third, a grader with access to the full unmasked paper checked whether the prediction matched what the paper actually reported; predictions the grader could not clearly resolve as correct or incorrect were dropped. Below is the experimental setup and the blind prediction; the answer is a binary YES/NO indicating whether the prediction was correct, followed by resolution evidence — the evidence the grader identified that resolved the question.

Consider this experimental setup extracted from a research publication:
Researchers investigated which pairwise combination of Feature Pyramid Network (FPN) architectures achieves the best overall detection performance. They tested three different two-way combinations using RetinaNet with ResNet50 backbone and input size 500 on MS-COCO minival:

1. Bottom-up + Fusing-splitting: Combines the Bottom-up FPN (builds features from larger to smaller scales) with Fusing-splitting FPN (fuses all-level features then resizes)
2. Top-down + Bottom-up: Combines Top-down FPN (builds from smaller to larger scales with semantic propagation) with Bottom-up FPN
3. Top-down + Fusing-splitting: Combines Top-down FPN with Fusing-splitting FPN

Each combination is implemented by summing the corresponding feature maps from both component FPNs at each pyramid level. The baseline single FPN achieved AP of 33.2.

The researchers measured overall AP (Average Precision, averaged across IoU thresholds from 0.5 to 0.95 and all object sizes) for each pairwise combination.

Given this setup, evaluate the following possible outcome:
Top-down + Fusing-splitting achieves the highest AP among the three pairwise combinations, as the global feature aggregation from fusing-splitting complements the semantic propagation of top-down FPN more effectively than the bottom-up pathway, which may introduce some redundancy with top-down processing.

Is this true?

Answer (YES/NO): NO